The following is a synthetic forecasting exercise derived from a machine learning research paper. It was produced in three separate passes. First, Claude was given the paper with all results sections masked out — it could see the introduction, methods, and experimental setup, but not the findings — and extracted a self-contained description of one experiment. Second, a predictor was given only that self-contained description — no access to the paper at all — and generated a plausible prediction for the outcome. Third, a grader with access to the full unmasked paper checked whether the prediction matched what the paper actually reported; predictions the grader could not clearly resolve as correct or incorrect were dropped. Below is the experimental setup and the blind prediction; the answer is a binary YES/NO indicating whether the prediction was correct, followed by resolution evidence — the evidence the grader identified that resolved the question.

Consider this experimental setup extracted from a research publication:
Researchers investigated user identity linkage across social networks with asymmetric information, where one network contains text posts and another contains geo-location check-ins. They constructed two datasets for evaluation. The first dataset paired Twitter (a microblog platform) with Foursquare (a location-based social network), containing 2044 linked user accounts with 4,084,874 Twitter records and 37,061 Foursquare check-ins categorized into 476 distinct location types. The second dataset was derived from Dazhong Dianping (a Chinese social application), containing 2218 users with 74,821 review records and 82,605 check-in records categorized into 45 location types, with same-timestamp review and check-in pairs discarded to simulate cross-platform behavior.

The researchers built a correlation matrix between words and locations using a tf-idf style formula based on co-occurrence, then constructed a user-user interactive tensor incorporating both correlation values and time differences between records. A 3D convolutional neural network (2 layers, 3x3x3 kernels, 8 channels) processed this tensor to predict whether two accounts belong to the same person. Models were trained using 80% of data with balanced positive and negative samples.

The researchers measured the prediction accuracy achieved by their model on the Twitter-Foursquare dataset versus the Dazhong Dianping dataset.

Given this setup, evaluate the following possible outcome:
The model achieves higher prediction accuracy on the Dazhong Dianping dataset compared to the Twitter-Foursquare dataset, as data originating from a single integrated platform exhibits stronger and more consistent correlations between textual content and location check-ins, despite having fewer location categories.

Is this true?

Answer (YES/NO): YES